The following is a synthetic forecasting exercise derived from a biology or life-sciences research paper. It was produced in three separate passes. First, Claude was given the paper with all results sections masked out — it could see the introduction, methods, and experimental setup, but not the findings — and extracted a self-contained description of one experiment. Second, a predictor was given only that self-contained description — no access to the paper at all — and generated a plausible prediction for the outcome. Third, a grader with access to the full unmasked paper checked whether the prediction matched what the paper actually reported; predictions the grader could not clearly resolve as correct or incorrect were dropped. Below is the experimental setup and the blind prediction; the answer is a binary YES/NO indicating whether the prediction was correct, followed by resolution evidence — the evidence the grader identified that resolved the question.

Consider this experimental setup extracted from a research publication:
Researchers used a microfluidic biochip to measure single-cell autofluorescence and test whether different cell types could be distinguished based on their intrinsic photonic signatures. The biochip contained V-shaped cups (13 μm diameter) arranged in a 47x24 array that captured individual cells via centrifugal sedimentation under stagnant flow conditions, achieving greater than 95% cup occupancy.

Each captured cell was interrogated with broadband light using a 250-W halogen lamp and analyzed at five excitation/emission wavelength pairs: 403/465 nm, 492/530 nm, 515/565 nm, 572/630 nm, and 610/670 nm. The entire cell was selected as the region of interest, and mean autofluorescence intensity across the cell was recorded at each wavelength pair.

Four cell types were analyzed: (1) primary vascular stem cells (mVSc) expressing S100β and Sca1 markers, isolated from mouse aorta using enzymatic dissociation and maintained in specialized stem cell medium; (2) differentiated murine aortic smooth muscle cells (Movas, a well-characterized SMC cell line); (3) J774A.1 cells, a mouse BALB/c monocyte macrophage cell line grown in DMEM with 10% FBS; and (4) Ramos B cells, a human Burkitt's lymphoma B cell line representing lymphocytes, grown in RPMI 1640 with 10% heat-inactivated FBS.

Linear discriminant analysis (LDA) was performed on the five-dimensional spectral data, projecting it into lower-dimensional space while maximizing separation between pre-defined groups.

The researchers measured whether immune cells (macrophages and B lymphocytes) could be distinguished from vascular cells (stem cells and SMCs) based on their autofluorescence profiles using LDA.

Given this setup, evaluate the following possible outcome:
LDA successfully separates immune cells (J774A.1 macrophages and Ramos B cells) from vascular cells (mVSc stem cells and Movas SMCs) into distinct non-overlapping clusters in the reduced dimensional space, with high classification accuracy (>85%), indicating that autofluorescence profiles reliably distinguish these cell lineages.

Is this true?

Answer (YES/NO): YES